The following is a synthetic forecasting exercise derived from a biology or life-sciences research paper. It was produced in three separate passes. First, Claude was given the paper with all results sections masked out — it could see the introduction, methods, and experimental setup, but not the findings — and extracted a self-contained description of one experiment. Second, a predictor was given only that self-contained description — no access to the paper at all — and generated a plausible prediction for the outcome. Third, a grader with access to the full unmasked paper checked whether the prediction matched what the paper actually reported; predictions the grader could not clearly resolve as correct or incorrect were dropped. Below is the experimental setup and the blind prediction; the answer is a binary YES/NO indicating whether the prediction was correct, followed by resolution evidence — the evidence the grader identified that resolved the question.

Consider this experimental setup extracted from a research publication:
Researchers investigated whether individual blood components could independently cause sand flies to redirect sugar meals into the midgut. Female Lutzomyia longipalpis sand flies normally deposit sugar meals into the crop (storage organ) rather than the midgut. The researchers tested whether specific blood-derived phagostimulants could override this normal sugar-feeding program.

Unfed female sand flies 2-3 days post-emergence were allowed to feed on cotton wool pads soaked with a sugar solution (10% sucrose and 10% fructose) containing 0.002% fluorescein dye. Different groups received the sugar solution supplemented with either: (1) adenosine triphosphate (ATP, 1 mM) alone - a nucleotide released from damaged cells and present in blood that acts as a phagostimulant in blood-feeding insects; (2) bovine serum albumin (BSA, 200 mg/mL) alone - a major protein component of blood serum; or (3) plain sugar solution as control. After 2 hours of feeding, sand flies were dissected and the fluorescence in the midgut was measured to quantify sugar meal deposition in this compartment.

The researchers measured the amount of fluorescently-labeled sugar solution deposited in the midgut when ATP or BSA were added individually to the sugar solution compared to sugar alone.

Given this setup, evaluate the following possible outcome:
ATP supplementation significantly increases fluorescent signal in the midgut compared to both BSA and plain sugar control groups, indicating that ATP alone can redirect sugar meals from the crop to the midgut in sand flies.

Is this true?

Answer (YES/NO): NO